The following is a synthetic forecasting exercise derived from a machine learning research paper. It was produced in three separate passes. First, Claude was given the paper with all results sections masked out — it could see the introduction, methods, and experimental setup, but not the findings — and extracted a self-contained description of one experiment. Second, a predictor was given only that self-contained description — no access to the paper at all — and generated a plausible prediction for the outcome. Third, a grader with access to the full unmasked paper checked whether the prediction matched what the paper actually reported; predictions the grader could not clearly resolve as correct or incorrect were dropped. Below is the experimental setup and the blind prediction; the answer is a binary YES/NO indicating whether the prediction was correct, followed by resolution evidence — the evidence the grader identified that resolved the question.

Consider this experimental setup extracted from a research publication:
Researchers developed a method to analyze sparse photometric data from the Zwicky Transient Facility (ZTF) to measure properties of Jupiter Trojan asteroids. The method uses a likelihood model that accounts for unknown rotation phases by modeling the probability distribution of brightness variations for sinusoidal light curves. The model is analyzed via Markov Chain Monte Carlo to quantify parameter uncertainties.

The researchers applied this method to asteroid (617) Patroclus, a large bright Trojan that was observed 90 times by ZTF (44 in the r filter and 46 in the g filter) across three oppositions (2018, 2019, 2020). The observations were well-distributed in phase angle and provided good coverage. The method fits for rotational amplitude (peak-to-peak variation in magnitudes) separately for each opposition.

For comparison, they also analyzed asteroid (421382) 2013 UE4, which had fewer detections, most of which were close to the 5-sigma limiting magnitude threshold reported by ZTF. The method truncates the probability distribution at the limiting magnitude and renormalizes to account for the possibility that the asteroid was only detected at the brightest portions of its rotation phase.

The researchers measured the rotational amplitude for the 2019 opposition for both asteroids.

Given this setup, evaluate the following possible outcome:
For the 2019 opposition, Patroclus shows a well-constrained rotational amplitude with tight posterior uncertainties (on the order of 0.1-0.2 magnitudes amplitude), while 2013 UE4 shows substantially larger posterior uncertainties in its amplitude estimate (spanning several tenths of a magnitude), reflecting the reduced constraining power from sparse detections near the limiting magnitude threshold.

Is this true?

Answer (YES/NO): NO